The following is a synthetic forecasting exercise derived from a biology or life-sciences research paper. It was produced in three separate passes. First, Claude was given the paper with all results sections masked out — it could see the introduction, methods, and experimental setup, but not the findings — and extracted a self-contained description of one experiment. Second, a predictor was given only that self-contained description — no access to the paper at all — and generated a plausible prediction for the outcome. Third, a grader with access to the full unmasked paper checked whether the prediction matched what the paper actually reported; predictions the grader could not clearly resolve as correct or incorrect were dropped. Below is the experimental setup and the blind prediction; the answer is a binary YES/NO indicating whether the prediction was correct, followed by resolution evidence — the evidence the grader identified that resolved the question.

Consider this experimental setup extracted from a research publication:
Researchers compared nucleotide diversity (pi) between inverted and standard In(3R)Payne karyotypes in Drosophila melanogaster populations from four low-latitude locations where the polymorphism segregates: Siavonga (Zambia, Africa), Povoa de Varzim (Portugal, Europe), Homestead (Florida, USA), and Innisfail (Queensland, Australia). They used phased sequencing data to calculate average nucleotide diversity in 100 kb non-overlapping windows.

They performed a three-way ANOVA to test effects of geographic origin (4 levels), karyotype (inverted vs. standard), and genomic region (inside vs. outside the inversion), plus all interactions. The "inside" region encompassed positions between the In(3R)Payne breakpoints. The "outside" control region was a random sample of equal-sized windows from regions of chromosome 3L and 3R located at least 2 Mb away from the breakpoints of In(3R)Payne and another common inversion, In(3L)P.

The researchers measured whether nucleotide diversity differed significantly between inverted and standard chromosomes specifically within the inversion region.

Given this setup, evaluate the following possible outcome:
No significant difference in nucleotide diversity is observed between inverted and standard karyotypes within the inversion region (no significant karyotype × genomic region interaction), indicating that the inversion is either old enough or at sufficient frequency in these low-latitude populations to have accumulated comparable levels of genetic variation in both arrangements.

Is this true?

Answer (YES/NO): NO